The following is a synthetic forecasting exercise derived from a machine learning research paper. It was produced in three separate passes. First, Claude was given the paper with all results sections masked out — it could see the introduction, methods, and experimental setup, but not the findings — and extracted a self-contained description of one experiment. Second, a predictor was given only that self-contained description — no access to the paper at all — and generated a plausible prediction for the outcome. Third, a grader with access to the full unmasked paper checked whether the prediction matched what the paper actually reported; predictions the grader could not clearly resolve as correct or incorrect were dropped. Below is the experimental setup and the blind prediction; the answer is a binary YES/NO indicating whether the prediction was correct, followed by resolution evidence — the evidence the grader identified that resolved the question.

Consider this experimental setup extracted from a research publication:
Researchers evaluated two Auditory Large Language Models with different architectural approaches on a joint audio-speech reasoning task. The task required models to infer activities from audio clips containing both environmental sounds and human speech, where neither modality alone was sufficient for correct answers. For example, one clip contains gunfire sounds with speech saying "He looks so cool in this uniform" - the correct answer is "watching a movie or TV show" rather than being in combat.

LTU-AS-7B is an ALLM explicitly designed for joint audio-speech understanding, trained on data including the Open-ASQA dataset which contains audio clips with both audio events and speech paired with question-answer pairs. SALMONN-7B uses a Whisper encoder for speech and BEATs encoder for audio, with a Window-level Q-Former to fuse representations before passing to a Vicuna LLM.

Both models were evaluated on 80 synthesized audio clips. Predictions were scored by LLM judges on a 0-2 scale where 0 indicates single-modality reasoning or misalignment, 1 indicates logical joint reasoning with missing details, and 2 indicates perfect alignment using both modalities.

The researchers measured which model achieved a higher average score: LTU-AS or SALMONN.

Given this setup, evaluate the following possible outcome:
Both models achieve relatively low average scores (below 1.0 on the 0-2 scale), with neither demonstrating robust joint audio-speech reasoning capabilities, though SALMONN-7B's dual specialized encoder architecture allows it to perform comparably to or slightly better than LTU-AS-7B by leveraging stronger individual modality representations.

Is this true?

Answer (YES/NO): NO